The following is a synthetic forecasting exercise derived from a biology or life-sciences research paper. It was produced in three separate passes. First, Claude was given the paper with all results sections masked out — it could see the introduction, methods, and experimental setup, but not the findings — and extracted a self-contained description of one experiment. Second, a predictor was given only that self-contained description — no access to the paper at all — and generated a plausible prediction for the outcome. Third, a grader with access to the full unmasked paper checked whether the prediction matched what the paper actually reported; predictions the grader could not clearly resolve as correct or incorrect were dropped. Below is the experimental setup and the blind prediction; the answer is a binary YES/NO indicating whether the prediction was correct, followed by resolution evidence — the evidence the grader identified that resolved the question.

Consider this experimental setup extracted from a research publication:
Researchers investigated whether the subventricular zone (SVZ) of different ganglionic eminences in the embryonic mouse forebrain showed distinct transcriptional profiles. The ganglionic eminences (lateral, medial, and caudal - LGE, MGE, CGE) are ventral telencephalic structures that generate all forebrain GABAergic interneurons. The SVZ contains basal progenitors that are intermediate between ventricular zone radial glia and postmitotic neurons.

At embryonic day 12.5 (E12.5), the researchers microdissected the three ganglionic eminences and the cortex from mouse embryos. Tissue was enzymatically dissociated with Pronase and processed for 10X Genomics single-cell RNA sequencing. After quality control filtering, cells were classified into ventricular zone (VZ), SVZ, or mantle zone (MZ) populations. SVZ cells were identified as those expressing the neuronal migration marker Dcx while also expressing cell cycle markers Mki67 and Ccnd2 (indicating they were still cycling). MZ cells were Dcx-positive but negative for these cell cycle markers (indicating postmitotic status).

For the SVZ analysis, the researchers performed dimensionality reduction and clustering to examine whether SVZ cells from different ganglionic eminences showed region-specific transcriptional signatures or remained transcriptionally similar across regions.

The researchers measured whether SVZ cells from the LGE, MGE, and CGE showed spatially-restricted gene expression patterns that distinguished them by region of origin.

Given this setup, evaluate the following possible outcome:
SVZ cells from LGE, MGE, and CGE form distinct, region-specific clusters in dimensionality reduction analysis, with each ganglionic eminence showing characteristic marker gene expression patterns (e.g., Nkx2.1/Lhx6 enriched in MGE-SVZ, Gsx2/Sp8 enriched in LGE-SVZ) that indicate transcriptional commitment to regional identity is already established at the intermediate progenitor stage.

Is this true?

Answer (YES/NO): YES